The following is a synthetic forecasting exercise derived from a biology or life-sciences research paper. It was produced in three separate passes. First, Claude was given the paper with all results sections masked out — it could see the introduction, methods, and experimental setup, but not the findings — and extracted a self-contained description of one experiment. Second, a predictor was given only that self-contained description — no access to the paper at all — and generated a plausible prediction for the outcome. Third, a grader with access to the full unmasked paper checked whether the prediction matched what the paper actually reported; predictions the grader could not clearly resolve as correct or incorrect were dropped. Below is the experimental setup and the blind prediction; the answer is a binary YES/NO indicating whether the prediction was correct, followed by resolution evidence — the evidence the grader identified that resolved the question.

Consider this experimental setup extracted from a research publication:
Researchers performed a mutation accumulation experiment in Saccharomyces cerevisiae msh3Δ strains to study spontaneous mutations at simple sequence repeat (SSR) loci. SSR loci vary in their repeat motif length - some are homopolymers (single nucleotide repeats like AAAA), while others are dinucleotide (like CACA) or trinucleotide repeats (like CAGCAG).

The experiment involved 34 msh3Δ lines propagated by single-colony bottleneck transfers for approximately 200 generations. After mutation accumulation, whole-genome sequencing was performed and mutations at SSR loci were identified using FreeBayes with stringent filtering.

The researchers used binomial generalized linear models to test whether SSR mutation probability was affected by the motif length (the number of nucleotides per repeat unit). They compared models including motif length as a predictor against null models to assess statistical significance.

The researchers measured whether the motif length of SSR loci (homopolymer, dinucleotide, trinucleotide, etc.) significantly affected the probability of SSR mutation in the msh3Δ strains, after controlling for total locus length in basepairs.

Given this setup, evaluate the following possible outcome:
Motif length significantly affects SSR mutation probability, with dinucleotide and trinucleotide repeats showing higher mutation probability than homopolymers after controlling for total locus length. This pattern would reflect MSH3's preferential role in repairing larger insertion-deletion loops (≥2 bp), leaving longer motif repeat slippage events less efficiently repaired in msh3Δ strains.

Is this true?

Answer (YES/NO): NO